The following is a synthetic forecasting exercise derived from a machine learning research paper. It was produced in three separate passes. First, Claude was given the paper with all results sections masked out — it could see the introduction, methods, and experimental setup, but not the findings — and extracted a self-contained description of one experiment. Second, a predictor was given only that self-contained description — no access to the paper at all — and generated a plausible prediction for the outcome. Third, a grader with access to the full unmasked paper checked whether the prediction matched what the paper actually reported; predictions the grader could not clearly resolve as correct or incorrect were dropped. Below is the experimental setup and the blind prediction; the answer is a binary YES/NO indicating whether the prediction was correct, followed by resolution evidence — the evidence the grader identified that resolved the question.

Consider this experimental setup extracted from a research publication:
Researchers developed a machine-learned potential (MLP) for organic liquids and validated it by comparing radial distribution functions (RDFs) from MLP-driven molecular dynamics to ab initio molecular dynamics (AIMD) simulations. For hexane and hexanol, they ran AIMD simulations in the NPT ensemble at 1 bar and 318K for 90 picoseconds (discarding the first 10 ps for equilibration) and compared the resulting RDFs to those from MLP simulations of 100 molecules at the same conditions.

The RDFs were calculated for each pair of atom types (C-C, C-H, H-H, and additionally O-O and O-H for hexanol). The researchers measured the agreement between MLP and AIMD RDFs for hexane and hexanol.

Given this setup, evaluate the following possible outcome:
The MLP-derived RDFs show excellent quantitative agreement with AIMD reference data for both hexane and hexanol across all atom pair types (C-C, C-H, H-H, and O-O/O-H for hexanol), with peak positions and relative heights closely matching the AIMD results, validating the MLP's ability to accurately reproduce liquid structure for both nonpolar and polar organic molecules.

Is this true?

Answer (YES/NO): YES